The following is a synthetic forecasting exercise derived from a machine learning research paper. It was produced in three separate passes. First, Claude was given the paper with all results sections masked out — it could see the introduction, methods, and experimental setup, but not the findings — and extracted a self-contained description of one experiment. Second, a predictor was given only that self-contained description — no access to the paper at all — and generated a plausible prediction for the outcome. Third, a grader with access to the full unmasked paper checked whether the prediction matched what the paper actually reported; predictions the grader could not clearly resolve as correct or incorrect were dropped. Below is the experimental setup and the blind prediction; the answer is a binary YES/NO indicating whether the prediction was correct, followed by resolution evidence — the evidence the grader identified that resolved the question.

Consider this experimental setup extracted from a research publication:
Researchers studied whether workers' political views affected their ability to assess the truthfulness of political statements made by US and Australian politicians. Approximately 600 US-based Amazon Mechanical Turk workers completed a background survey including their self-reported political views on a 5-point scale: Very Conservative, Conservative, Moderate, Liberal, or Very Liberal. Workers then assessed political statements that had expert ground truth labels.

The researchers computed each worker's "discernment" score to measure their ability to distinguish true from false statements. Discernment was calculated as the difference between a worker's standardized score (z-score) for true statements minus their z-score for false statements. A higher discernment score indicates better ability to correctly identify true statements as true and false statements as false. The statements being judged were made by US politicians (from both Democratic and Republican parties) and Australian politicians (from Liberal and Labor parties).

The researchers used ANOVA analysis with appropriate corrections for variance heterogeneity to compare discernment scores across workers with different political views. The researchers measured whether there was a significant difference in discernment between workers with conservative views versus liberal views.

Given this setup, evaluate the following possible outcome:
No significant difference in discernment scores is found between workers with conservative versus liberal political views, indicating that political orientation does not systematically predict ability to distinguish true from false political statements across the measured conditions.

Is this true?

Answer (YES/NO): NO